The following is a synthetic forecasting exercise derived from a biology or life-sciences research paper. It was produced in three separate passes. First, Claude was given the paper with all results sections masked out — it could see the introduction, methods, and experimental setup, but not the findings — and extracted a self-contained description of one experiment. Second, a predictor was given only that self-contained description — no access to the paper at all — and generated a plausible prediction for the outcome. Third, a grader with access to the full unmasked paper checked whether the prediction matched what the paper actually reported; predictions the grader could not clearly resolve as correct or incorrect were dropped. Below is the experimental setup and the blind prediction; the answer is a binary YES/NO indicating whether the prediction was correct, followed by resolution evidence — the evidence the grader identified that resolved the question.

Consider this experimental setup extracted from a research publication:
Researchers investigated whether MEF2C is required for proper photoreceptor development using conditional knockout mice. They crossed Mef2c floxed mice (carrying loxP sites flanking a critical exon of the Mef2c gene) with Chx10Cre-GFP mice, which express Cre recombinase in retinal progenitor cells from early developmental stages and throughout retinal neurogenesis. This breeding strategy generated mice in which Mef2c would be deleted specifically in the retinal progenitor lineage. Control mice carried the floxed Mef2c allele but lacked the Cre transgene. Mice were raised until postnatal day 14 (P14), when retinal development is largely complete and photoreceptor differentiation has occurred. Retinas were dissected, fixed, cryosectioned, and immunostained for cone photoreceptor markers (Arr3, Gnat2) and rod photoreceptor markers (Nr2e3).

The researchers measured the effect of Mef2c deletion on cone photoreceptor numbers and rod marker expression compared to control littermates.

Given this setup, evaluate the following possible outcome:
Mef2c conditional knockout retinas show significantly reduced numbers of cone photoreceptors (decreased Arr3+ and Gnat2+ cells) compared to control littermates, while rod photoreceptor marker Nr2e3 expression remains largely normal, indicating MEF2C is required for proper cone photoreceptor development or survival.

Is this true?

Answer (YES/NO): NO